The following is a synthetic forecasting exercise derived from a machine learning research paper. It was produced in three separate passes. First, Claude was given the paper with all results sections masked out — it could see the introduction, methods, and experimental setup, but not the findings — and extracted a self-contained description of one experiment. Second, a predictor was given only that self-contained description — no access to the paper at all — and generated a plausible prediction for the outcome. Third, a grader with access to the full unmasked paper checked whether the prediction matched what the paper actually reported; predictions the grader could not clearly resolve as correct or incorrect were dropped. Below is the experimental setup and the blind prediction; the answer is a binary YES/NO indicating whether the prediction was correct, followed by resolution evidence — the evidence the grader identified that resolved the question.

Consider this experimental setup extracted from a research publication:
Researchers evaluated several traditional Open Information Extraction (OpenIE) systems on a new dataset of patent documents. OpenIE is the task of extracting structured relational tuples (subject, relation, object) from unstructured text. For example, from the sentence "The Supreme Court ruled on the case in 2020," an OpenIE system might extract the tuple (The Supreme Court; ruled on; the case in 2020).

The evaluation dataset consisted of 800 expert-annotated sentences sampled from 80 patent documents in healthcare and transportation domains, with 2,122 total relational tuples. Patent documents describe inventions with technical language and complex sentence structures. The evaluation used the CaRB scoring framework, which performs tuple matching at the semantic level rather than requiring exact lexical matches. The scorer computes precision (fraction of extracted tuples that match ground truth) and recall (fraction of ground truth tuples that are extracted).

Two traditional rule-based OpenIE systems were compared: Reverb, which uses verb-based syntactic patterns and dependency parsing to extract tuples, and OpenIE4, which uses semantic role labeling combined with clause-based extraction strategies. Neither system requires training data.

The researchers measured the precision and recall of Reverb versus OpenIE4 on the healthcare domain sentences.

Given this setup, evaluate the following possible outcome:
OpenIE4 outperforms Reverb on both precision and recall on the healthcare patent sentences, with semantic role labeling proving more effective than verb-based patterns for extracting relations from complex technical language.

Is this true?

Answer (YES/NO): NO